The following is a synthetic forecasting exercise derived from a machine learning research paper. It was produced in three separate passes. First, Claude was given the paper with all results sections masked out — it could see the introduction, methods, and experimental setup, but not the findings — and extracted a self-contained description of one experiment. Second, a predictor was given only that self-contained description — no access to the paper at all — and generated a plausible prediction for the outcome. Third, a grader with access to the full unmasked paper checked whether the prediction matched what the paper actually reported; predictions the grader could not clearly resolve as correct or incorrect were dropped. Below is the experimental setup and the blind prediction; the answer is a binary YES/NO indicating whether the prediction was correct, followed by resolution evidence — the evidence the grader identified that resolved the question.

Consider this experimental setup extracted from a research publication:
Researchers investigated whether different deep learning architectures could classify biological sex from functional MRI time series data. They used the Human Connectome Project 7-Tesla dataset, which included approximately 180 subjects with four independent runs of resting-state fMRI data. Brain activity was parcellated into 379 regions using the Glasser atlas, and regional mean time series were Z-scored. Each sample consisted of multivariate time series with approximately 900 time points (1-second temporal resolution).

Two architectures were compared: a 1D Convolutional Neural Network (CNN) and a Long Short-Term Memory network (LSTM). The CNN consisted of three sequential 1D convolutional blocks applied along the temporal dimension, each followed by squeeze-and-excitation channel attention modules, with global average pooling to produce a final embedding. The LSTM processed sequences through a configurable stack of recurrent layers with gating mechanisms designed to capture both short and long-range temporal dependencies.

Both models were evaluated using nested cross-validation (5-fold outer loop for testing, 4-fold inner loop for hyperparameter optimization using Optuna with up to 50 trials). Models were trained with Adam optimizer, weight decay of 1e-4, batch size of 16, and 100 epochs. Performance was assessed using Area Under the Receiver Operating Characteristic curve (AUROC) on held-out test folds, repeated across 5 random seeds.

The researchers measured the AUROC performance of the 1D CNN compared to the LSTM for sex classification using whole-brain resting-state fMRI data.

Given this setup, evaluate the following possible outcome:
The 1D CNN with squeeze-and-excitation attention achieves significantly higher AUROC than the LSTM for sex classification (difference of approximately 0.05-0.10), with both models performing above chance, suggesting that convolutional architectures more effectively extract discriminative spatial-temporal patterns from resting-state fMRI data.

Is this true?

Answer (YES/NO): NO